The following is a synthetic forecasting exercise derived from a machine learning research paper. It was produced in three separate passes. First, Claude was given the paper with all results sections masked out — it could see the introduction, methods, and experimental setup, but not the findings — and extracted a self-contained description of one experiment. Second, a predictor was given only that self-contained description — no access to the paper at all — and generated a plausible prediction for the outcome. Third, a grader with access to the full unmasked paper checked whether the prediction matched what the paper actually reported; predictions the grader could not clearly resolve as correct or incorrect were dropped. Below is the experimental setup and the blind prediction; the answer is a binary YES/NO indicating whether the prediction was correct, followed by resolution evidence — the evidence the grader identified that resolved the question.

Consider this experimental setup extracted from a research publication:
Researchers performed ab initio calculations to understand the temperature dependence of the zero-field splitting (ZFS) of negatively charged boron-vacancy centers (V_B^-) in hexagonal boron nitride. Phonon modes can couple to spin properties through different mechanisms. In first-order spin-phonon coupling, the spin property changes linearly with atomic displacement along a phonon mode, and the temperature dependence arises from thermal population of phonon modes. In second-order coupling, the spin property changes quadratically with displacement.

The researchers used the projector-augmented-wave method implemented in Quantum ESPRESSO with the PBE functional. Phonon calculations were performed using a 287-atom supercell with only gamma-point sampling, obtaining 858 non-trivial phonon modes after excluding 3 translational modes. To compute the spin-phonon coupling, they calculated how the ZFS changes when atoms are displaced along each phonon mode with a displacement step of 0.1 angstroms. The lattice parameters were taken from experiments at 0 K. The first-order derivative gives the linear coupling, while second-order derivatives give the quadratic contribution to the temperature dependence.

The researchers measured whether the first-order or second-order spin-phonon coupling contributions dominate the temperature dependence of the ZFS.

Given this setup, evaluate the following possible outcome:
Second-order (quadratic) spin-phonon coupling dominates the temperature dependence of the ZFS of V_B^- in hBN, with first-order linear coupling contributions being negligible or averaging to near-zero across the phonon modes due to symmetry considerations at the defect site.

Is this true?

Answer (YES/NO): YES